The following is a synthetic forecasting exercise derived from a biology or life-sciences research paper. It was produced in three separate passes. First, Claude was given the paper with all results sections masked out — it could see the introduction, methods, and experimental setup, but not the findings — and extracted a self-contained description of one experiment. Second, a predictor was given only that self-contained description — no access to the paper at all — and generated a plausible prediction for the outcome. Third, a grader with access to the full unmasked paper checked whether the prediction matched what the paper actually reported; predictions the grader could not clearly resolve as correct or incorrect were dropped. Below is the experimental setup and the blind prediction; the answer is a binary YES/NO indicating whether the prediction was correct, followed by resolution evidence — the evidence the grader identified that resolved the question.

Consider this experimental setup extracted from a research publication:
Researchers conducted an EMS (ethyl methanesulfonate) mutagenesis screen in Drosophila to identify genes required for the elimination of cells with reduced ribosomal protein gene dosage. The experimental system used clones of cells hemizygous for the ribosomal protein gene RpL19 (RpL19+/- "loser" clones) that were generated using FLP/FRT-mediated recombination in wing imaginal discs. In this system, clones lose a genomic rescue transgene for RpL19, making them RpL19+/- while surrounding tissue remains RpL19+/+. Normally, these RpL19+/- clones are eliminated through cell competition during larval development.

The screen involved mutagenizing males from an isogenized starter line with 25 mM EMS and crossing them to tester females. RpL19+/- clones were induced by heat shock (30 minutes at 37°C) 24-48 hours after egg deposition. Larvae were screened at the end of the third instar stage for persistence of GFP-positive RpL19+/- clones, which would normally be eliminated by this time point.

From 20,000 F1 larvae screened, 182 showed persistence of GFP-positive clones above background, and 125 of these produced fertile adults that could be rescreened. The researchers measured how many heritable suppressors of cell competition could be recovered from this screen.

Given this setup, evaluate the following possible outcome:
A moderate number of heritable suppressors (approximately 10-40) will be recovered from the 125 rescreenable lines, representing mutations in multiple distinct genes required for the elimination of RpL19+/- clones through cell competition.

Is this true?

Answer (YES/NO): YES